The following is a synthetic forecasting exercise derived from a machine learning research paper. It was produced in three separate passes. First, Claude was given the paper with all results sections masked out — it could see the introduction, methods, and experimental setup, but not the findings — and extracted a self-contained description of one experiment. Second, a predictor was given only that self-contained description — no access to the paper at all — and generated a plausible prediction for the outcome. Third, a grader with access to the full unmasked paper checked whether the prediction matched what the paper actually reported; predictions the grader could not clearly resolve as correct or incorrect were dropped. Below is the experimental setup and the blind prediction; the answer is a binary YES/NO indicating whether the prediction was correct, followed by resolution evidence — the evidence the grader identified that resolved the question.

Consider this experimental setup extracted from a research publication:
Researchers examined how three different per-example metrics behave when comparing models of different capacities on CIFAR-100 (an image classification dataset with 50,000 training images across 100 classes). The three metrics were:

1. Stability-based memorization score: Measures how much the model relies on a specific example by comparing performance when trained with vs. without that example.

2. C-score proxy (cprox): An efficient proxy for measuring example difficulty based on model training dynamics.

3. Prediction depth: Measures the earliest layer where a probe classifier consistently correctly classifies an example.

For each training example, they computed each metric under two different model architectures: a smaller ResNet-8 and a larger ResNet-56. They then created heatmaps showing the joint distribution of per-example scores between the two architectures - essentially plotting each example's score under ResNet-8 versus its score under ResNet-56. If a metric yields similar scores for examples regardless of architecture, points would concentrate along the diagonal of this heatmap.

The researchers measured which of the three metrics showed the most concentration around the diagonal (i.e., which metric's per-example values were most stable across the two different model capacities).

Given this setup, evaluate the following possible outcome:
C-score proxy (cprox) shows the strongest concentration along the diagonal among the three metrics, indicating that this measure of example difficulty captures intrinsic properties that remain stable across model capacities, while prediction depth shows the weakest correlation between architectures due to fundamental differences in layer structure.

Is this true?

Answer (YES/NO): NO